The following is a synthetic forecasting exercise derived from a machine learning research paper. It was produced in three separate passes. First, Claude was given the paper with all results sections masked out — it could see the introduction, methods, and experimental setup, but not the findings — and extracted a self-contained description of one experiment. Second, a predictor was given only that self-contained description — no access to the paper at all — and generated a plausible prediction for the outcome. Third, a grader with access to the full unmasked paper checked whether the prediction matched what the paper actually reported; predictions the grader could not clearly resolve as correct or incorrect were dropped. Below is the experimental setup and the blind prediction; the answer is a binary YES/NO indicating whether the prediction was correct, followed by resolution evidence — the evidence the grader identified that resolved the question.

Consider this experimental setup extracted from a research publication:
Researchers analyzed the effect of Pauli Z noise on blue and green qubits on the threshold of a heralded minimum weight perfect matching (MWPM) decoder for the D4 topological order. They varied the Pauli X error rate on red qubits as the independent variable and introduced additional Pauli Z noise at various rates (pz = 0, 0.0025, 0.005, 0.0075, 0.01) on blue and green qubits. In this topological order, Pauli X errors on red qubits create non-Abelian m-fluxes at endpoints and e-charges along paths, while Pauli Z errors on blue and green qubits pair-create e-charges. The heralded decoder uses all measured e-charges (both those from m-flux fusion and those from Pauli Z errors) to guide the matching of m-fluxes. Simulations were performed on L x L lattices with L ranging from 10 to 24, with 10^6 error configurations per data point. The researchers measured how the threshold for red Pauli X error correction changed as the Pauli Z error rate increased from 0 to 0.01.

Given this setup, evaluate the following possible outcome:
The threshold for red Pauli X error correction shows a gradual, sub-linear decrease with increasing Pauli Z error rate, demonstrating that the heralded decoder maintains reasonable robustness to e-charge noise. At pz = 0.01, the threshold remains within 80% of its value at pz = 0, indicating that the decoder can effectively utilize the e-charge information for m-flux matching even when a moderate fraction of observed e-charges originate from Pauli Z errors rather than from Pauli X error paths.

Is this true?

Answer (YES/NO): NO